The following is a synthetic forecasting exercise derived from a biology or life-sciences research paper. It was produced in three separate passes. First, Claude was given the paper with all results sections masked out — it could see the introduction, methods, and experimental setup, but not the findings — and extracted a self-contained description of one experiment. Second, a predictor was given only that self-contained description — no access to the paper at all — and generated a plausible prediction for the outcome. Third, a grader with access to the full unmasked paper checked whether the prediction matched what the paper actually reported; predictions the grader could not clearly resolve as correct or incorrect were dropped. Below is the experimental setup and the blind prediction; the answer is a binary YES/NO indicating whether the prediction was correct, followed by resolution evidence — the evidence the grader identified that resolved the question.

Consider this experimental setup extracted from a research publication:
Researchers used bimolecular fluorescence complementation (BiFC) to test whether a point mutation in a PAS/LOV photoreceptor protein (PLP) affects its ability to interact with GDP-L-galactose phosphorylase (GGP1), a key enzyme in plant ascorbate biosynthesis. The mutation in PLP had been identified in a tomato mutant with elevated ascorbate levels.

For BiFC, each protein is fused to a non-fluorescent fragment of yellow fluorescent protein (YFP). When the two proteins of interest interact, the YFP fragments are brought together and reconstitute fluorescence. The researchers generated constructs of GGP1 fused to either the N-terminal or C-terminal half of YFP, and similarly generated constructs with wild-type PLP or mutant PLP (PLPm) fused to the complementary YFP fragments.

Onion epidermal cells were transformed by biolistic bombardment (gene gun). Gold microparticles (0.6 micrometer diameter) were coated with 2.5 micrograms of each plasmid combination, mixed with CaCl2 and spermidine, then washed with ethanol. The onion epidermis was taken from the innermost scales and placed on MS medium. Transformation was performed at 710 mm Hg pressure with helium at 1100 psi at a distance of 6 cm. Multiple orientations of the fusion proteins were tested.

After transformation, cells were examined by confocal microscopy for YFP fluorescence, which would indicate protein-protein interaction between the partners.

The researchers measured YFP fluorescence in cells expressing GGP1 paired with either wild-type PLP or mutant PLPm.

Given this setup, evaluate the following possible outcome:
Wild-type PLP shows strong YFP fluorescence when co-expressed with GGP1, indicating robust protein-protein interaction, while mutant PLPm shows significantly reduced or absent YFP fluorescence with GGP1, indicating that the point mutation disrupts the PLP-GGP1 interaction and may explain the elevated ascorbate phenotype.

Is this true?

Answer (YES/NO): YES